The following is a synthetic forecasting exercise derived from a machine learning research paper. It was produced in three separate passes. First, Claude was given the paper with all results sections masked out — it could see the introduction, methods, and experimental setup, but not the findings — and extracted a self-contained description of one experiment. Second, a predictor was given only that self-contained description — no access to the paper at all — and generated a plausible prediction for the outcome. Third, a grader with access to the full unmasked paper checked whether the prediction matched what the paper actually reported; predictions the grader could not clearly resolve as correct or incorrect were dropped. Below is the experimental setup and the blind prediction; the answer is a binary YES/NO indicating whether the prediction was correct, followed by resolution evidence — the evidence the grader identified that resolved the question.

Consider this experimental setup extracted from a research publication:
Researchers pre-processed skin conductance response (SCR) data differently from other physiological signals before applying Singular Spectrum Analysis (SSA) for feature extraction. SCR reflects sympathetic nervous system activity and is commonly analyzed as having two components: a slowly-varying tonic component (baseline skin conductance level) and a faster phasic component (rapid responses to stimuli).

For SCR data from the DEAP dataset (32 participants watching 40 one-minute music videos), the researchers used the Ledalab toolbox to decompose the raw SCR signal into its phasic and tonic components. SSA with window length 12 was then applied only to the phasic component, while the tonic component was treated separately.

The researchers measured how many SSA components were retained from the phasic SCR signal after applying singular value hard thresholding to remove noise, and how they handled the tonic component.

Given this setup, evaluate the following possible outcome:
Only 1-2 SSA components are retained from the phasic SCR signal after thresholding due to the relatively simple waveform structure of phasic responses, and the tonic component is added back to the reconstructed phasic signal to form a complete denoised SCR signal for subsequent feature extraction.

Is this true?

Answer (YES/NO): NO